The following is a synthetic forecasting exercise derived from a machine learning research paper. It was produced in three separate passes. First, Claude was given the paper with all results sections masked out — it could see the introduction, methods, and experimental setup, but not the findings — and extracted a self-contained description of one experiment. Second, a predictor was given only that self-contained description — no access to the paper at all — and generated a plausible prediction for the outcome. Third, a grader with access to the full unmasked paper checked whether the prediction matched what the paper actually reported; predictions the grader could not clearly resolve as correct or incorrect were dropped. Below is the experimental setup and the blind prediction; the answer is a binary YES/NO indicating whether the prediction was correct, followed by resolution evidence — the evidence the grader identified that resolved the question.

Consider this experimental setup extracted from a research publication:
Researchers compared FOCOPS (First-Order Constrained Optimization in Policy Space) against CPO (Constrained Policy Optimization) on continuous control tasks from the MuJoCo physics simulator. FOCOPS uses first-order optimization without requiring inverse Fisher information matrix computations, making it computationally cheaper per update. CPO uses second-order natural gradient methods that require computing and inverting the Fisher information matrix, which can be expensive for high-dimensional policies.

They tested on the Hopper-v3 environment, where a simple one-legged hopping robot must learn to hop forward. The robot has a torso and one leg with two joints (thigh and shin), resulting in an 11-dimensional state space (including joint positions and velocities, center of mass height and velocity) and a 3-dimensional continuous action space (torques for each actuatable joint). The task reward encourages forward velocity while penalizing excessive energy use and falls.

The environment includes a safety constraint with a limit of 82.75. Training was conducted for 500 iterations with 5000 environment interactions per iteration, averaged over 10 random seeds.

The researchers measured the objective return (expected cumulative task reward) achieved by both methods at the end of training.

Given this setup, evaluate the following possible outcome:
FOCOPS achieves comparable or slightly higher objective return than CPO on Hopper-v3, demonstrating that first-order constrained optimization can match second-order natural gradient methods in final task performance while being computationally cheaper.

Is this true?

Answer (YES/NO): NO